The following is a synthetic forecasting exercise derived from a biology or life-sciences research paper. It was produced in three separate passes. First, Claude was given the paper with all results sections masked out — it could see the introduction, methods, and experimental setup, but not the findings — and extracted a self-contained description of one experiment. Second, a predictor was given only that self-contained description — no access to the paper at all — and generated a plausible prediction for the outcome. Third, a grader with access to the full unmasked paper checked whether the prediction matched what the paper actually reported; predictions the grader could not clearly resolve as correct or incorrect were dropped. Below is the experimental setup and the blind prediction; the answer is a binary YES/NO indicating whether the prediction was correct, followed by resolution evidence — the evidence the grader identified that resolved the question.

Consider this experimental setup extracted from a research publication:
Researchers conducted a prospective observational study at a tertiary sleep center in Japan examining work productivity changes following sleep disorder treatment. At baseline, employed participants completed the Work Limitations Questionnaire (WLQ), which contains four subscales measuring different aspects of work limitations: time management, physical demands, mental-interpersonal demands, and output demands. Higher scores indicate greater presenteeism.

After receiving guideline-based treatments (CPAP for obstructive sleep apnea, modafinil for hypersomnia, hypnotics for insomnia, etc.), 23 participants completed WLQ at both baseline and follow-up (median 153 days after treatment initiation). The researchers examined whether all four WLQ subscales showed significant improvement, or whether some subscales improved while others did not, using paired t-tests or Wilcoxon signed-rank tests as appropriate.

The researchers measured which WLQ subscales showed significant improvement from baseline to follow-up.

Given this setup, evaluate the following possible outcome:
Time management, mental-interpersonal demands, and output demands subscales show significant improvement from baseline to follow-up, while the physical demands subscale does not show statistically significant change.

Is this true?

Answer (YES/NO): NO